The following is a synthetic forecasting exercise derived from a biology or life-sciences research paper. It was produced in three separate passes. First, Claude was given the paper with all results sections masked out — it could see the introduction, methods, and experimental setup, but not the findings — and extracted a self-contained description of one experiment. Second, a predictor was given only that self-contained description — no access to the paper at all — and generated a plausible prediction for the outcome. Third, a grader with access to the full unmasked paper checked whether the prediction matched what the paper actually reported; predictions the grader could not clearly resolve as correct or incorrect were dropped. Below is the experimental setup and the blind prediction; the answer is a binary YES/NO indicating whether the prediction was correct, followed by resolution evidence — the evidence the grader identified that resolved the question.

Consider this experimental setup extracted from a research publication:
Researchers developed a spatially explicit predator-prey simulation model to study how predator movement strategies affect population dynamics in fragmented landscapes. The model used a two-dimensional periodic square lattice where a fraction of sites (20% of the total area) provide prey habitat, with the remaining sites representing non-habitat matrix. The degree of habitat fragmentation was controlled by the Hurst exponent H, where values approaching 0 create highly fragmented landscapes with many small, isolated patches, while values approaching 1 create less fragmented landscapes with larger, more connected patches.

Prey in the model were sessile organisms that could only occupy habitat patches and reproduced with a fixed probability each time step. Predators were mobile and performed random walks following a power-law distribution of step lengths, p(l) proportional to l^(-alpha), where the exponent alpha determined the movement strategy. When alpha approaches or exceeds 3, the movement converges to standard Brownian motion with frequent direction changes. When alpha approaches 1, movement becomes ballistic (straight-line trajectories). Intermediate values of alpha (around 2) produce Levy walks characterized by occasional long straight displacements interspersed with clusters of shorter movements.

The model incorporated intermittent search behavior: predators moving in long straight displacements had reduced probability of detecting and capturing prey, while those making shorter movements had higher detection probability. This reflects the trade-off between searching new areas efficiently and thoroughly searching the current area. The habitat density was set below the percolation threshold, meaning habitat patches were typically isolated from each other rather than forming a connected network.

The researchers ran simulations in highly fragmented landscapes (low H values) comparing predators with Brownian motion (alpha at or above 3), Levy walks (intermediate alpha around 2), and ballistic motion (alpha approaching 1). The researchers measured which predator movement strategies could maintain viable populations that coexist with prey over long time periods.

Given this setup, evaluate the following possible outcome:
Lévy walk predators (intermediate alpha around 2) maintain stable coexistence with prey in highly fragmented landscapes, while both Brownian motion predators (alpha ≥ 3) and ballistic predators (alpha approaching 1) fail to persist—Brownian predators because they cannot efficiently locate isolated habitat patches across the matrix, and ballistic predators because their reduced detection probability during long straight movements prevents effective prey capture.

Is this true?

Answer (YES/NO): NO